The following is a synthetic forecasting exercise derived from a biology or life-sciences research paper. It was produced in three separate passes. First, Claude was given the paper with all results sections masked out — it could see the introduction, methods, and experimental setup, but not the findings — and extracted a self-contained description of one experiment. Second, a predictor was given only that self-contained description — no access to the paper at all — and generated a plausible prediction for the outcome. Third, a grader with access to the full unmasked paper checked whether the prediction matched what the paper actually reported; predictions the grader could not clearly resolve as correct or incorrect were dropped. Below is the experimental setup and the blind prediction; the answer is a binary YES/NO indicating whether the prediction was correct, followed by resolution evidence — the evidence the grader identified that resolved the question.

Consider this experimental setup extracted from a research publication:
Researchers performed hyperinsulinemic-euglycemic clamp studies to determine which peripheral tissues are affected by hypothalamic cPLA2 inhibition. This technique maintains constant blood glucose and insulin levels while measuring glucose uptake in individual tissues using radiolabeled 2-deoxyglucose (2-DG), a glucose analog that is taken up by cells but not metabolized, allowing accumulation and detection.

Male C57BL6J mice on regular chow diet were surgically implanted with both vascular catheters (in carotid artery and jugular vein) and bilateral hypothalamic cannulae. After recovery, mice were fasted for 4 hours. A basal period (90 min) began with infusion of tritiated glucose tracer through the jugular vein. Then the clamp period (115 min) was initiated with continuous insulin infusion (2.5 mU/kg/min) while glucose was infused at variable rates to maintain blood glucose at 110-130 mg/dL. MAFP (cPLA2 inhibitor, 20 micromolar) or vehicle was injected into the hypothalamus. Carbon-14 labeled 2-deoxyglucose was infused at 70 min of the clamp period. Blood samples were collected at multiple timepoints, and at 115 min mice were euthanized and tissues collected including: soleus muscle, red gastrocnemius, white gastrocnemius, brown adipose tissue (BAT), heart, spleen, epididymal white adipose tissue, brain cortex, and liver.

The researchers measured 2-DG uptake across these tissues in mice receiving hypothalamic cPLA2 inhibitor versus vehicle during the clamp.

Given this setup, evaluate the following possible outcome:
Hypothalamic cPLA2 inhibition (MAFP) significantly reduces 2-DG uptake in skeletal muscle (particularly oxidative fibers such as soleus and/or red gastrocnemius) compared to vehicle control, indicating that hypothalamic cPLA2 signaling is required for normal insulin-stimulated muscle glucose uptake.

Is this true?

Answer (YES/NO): YES